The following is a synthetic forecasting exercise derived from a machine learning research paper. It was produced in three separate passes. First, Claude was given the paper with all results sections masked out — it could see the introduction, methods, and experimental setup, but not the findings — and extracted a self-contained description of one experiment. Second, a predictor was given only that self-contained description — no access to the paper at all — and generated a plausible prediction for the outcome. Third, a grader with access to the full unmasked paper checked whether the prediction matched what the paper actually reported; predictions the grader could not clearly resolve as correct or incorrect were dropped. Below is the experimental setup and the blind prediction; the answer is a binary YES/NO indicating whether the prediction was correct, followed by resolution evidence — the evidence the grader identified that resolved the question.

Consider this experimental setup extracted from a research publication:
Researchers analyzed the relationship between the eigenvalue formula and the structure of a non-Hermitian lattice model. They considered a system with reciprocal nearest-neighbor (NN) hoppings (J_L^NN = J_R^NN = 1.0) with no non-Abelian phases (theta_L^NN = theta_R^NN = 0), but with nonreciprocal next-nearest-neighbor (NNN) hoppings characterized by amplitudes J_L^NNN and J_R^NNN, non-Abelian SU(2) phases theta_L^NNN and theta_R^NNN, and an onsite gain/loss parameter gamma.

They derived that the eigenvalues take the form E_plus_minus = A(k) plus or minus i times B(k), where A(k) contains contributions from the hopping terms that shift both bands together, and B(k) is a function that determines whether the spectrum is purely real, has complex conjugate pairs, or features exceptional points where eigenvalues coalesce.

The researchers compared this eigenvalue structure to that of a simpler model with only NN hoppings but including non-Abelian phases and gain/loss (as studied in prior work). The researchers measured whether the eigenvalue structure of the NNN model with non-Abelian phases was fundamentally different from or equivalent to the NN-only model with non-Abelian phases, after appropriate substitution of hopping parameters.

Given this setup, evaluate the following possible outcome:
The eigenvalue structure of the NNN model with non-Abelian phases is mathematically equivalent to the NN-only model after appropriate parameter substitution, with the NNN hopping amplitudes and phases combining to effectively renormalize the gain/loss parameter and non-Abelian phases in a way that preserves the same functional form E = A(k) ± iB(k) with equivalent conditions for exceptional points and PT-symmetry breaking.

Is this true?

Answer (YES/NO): YES